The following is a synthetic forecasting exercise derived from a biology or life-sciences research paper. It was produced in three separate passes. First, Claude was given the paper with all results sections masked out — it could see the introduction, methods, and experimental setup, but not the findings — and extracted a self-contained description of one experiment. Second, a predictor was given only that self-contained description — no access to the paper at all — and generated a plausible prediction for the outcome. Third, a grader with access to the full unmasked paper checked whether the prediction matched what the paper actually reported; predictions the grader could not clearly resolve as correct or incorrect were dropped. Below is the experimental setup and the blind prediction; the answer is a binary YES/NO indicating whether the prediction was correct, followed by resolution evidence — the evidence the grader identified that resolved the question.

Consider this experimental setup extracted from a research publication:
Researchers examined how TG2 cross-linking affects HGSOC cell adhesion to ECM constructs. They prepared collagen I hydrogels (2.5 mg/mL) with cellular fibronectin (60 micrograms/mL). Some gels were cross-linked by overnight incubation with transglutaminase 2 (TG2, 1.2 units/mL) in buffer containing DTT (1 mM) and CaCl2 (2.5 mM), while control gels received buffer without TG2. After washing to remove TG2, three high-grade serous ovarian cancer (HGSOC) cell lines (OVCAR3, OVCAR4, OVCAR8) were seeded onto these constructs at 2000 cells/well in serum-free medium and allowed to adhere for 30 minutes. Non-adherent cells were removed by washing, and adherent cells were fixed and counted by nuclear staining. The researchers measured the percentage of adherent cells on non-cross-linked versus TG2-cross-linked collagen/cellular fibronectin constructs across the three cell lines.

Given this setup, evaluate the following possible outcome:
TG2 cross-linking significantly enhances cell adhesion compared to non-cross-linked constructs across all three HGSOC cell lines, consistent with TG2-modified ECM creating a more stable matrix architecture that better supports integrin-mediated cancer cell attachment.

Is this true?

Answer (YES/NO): YES